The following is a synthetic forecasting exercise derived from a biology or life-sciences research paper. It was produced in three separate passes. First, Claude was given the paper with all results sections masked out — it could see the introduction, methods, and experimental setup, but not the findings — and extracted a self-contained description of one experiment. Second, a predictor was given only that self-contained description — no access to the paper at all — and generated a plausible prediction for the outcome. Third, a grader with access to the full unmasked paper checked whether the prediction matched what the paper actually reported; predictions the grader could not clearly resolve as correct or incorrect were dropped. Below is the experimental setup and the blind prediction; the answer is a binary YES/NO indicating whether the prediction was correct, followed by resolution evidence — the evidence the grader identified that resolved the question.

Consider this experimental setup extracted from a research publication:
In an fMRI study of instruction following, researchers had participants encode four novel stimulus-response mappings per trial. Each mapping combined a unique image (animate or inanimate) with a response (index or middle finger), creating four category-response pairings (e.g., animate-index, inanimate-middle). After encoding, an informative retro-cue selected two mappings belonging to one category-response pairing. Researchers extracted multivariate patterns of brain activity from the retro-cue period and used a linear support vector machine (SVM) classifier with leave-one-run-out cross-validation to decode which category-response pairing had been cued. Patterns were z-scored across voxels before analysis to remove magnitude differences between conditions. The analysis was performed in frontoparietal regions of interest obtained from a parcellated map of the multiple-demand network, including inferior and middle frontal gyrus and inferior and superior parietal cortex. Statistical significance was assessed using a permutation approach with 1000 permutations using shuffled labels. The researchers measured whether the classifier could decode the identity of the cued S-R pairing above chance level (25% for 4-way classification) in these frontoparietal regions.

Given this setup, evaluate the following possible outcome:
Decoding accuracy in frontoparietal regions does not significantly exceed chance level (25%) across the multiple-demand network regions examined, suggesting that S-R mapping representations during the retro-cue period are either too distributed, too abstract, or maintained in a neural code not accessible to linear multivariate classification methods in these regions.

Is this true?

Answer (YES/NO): NO